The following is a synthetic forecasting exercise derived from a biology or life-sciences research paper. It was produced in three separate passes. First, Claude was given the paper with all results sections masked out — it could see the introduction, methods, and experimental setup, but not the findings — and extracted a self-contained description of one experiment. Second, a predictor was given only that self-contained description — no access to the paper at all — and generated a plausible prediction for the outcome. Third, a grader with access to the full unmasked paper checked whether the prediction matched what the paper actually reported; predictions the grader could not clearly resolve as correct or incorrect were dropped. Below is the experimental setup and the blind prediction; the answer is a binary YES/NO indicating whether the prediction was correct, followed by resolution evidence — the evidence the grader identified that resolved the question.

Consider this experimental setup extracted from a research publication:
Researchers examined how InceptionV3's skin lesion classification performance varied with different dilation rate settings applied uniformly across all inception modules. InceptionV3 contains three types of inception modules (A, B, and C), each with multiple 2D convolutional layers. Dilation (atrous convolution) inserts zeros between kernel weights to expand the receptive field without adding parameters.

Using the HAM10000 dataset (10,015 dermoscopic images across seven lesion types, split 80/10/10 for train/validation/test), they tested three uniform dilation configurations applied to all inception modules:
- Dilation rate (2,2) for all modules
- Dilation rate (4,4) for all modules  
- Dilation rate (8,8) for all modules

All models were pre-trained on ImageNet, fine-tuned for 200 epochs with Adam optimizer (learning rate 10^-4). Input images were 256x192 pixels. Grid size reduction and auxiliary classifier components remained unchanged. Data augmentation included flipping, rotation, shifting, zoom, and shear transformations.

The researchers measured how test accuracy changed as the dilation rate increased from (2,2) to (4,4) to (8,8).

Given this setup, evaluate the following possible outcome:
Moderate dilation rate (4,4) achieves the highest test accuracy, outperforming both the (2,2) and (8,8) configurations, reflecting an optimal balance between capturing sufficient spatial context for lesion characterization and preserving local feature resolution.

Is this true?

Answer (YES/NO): NO